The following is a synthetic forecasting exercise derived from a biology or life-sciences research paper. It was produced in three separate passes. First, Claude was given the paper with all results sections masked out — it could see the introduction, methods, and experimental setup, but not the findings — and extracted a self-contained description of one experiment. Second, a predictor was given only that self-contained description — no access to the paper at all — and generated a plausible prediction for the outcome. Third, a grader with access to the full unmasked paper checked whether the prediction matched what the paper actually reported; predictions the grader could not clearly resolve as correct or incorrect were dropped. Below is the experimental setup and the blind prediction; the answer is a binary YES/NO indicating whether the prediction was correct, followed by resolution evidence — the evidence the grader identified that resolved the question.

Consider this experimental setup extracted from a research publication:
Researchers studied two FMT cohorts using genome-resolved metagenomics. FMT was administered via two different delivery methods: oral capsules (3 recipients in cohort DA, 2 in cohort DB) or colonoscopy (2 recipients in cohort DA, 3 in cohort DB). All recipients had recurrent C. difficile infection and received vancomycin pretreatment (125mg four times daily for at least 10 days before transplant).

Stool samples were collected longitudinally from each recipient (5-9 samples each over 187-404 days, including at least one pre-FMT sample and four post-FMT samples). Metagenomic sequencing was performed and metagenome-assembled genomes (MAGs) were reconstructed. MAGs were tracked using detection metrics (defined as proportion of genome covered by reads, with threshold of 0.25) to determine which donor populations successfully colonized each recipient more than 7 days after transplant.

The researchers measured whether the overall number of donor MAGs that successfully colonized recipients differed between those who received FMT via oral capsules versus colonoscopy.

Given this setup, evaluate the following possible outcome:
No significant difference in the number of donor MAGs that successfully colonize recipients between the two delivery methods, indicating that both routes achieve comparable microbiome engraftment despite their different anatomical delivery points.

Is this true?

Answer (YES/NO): NO